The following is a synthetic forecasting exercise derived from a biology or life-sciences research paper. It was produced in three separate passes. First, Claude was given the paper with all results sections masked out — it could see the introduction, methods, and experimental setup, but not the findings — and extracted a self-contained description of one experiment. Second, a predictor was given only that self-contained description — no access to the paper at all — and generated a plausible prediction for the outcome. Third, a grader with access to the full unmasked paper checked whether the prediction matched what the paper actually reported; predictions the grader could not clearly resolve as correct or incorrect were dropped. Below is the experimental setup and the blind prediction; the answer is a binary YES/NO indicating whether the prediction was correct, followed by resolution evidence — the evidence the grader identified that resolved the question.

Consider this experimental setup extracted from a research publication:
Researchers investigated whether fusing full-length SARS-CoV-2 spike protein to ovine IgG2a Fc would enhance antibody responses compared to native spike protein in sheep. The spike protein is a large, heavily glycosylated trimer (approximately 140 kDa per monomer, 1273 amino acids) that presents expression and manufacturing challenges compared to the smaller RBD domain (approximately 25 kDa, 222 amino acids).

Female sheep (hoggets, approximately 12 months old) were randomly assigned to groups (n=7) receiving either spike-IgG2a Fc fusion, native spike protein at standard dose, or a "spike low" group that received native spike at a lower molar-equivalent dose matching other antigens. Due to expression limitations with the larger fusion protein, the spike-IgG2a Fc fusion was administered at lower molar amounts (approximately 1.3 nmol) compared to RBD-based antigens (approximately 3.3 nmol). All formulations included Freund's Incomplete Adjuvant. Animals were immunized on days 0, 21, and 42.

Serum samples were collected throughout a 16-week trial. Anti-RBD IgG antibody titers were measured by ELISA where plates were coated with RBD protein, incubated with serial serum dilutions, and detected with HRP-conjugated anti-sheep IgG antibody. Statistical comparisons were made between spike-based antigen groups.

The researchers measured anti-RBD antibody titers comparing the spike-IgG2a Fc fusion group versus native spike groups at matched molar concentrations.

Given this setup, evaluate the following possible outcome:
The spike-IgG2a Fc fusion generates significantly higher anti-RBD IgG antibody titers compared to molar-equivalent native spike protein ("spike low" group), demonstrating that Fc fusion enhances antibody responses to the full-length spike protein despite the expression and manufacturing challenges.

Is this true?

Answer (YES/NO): NO